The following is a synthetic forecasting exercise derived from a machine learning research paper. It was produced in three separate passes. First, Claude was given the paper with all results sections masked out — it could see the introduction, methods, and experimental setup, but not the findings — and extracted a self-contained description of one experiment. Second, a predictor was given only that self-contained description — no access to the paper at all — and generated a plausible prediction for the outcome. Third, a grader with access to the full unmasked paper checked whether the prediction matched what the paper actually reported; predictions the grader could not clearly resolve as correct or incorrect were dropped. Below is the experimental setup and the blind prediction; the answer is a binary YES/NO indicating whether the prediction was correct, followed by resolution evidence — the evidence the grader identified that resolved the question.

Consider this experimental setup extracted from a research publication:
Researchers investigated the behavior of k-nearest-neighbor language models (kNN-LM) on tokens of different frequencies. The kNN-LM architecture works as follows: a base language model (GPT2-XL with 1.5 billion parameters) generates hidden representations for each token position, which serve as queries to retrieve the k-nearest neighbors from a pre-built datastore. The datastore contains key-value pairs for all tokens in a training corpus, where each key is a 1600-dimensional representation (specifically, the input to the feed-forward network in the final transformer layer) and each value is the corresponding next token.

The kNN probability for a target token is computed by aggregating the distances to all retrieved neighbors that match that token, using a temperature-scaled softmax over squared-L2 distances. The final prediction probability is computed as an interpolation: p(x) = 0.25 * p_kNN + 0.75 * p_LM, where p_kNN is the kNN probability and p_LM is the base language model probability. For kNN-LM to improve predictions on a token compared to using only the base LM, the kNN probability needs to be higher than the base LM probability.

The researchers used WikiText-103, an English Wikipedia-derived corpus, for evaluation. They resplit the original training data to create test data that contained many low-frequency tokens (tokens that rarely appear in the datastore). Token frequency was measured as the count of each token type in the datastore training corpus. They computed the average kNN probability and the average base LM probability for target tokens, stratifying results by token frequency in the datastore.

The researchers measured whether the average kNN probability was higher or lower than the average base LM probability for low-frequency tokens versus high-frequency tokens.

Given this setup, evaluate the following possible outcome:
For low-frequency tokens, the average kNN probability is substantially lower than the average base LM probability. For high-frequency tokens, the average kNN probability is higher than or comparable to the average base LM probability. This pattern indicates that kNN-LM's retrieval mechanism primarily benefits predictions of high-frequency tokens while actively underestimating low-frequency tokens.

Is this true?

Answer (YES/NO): YES